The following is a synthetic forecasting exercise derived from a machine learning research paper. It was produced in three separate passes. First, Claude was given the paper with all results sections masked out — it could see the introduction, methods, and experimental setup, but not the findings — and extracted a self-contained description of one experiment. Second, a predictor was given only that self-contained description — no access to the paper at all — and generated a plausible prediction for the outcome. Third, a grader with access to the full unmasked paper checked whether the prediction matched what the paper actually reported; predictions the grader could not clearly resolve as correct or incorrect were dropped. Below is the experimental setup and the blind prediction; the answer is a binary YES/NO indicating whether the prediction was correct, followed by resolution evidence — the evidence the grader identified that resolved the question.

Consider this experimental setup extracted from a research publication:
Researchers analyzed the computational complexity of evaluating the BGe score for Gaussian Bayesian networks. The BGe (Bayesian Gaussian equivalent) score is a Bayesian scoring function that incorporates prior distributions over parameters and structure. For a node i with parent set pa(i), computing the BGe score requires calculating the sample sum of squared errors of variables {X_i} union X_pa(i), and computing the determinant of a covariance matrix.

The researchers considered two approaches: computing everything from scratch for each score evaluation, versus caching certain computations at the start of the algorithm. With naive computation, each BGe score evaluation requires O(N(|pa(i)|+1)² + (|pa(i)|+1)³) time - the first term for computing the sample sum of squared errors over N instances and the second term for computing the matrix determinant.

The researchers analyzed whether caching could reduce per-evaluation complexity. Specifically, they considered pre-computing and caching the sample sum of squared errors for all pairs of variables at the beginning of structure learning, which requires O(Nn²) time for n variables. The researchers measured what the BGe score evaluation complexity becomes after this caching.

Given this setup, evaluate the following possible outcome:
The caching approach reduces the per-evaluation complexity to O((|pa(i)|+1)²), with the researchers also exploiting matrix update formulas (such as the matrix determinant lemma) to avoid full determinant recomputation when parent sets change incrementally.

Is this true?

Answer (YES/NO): NO